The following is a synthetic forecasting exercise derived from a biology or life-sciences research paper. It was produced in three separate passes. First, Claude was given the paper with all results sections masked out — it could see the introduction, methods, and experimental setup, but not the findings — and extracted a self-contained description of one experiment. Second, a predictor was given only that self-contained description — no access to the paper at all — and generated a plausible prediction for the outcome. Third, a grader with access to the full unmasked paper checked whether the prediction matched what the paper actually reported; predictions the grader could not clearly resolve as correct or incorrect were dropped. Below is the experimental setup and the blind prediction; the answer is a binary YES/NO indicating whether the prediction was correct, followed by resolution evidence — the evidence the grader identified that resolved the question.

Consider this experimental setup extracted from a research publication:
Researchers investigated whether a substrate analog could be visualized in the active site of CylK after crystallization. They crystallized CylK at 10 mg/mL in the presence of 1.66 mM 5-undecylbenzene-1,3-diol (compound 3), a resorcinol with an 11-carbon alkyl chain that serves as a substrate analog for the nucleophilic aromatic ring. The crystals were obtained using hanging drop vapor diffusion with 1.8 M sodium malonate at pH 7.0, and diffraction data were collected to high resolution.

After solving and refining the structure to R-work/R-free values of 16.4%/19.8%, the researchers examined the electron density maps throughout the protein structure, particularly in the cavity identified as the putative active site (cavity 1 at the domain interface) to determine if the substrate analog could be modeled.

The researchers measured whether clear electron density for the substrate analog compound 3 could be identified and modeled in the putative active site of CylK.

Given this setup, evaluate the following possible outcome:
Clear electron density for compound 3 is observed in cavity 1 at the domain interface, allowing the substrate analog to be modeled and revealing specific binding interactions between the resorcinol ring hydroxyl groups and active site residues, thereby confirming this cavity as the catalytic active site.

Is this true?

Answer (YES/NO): NO